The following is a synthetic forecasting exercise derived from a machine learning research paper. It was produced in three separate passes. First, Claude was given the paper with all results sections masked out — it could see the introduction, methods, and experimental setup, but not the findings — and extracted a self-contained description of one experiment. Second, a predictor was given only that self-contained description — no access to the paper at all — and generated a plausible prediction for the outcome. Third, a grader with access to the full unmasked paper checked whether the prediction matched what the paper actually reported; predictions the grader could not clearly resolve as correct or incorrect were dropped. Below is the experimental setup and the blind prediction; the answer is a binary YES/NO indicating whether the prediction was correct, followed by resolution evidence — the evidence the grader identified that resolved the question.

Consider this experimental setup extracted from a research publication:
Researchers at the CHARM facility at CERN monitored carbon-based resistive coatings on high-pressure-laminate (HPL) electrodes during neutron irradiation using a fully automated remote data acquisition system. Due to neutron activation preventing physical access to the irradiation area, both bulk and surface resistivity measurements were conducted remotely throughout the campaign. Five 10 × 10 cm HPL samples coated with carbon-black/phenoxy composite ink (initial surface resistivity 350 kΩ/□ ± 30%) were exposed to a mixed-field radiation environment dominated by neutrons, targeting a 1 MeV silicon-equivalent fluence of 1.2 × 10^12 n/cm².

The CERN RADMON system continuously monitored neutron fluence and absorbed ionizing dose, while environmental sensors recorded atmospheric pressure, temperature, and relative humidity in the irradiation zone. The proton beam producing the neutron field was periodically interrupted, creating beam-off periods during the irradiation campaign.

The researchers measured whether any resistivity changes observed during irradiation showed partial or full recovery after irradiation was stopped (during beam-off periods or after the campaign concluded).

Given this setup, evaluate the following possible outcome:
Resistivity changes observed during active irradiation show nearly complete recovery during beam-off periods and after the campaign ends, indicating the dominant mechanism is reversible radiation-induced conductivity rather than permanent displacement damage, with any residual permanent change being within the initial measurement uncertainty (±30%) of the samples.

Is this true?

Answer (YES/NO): NO